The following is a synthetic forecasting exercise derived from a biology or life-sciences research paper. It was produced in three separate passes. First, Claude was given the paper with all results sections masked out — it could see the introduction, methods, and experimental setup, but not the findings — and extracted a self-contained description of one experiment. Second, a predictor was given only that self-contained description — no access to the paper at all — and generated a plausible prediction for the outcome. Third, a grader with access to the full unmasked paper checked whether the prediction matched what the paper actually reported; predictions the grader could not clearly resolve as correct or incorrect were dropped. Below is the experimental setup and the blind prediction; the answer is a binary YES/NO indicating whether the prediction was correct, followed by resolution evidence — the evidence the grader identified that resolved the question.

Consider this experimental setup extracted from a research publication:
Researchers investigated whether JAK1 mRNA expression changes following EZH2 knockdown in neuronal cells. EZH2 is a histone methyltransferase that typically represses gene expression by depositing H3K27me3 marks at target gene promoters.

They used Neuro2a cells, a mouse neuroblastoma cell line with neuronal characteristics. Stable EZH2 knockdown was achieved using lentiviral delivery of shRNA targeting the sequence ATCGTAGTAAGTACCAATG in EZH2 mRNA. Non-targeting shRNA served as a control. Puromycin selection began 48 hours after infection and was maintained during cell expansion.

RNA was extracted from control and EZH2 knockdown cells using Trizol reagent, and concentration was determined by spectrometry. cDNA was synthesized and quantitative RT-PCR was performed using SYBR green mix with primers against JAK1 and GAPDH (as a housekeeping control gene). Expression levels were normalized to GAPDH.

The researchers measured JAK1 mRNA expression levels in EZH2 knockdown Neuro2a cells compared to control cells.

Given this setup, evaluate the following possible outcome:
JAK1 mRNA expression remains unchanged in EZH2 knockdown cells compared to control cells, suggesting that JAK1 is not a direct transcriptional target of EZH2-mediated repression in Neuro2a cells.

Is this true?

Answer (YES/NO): NO